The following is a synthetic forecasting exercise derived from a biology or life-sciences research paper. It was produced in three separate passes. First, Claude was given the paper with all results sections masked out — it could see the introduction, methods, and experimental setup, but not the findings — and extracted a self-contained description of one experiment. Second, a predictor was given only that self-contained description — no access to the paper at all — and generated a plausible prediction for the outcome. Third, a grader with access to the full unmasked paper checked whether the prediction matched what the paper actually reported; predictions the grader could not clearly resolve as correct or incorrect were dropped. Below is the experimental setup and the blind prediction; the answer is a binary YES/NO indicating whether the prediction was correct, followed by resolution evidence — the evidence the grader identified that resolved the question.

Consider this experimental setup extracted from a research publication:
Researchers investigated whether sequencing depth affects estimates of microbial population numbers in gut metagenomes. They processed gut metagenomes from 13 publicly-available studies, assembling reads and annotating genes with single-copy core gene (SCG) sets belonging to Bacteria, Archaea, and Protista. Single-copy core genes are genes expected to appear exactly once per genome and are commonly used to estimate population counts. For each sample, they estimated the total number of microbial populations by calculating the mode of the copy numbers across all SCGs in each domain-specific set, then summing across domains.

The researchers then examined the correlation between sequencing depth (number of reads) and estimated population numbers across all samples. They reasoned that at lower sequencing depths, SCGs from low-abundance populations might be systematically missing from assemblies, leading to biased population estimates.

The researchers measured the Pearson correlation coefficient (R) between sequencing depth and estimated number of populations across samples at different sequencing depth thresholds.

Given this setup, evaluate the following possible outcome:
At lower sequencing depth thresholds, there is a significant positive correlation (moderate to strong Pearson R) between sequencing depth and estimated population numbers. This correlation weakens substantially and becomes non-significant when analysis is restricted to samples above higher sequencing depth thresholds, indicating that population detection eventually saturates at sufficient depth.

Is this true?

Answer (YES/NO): NO